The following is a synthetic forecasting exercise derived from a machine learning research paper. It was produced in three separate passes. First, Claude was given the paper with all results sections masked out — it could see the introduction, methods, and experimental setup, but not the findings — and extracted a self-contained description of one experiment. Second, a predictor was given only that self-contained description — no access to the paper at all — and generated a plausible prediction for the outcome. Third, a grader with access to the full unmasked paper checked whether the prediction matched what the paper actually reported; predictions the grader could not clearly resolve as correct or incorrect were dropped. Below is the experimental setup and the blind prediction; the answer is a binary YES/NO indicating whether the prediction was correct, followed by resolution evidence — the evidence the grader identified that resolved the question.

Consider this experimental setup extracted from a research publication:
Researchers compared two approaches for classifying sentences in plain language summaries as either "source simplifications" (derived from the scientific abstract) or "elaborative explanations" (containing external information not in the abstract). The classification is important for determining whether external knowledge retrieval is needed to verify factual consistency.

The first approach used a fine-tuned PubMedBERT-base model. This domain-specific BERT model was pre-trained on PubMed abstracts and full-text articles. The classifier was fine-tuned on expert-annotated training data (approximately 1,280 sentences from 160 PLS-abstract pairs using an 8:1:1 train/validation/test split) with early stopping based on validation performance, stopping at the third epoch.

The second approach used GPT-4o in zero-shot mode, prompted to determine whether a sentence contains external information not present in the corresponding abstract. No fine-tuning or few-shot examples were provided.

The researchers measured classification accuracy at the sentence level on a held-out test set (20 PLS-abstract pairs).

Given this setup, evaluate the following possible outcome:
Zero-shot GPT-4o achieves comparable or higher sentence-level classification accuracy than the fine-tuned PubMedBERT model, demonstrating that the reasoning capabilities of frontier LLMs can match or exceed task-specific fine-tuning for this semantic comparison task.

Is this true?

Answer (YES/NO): YES